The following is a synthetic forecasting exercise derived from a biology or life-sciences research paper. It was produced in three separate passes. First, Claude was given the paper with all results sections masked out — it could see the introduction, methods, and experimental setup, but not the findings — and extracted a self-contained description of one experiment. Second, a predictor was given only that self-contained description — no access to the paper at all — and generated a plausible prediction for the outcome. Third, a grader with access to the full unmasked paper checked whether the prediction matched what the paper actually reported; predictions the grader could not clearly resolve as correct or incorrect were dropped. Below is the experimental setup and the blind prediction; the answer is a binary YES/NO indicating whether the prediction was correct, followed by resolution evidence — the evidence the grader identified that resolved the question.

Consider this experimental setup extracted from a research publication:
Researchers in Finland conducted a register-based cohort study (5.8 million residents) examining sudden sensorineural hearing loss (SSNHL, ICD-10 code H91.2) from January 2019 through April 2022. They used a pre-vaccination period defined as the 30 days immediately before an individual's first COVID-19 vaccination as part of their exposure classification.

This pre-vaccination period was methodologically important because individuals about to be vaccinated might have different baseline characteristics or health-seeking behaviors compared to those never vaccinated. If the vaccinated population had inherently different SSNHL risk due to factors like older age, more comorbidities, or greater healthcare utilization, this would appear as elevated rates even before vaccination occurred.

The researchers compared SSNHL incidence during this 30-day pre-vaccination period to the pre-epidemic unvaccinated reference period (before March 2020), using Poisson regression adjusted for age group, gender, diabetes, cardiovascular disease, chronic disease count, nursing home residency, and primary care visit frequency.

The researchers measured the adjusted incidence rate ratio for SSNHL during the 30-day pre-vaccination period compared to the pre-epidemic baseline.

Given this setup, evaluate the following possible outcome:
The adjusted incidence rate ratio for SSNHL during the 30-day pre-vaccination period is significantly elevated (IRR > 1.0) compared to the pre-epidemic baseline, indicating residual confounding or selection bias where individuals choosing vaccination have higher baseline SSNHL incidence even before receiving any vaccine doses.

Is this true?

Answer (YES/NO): NO